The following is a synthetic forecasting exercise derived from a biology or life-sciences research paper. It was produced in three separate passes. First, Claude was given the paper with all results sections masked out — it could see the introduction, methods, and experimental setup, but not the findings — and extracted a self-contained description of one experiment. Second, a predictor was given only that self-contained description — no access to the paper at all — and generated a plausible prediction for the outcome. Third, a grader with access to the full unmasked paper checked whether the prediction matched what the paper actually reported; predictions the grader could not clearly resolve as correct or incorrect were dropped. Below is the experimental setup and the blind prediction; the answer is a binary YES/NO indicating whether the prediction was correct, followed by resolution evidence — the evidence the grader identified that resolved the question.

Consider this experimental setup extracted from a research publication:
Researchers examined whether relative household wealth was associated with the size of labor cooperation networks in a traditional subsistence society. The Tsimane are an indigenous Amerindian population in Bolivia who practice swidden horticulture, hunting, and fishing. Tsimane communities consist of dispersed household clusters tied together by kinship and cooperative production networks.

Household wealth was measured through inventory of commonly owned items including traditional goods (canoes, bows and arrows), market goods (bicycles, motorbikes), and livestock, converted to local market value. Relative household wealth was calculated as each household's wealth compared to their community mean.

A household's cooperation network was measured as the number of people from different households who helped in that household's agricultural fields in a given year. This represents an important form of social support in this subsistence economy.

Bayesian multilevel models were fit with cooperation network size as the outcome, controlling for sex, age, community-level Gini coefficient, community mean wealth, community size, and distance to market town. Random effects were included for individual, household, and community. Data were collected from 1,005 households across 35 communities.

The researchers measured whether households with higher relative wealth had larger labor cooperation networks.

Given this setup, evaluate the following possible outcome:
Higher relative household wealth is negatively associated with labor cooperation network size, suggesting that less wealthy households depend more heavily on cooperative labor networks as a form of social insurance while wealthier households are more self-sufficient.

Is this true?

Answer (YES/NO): NO